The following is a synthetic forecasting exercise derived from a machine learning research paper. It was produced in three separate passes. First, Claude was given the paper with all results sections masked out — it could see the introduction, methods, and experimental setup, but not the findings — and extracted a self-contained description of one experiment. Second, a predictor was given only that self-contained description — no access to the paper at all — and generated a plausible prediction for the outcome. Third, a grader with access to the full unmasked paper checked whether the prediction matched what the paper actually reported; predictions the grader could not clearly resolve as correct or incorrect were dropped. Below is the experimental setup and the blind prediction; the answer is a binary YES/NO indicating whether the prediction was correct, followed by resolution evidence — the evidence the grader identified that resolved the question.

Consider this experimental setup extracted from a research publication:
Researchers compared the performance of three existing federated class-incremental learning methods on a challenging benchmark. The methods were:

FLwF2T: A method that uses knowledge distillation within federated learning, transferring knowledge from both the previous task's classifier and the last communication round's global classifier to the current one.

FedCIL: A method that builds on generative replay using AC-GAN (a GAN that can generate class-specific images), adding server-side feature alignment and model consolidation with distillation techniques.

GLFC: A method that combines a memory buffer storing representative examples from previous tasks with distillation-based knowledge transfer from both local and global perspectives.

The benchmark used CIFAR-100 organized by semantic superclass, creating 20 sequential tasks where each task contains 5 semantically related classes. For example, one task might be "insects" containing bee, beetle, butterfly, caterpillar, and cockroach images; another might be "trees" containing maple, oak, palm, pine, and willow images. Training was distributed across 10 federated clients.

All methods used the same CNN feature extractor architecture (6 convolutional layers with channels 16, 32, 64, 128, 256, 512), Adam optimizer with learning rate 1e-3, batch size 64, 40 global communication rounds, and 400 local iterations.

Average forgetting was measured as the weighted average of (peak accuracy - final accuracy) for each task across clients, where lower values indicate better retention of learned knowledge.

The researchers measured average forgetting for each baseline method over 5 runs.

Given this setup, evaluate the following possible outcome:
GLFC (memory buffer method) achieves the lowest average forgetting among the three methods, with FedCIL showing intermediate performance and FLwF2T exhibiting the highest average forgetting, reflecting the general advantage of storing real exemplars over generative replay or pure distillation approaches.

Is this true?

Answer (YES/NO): NO